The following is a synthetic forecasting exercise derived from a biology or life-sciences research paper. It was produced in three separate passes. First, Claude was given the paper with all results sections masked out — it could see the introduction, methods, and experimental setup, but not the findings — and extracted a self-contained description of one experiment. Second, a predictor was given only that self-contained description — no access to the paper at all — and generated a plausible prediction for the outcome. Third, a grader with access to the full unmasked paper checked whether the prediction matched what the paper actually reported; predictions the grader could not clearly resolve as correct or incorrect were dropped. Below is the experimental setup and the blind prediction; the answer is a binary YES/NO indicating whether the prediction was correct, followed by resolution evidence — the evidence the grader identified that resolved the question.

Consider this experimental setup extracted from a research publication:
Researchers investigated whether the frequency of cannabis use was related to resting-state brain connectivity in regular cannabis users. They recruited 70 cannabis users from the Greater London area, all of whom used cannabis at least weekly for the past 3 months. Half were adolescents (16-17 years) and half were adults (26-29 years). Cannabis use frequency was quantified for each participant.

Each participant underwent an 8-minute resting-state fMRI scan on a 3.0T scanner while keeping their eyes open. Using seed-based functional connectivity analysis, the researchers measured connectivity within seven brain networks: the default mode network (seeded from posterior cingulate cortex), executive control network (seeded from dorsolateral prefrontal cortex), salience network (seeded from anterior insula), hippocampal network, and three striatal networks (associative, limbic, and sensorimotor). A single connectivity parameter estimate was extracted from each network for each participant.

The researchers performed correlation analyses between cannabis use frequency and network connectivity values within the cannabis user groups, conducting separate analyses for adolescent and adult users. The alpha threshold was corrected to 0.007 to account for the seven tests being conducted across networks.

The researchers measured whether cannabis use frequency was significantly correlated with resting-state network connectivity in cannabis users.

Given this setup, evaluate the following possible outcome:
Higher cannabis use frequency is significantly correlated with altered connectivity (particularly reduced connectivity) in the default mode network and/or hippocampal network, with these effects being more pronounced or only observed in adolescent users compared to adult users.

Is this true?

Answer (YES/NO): NO